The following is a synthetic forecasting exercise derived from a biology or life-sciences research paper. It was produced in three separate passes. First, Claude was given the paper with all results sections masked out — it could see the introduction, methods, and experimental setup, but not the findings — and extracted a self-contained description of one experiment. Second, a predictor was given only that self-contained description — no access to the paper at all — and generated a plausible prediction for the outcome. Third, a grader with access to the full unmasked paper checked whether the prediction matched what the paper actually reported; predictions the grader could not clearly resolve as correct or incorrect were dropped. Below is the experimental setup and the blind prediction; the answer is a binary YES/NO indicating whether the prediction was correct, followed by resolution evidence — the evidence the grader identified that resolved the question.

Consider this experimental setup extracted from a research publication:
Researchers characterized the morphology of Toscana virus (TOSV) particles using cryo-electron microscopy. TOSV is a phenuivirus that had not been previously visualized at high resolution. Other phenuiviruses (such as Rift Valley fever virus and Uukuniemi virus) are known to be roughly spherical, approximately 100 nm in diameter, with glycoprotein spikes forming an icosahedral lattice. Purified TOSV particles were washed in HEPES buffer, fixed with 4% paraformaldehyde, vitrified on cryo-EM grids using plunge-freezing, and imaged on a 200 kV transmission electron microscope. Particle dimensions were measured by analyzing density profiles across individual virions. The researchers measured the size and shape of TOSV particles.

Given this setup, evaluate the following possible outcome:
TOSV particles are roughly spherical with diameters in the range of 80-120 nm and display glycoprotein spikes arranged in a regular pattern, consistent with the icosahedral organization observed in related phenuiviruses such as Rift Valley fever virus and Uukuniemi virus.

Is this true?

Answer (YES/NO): NO